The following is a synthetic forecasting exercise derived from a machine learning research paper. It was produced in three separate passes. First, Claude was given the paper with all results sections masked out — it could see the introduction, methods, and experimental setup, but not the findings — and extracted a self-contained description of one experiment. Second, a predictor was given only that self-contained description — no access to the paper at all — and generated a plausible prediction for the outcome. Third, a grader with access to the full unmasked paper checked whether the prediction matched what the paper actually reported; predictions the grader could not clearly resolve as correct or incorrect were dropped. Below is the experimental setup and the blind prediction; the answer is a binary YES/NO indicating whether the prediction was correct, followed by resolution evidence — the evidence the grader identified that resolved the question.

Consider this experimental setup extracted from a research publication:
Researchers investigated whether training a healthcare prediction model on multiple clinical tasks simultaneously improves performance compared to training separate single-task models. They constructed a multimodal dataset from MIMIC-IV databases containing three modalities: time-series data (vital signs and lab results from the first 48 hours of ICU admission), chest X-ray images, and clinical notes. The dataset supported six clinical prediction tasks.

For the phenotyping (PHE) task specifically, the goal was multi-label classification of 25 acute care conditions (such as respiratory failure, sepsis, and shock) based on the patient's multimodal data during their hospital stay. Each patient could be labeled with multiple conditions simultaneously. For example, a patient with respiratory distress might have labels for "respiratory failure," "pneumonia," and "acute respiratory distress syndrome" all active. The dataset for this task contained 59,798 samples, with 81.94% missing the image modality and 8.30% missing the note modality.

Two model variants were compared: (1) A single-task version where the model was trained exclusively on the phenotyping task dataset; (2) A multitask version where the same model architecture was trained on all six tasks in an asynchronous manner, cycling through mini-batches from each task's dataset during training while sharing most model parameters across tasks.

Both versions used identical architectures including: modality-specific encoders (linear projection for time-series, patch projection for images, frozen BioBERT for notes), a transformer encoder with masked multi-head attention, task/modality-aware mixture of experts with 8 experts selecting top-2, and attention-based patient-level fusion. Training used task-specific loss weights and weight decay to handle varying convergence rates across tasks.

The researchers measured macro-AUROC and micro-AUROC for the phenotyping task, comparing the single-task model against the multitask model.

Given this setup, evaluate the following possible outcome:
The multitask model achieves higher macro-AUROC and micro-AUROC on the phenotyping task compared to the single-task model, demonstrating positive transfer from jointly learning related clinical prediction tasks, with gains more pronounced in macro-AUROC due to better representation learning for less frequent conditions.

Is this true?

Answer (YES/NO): NO